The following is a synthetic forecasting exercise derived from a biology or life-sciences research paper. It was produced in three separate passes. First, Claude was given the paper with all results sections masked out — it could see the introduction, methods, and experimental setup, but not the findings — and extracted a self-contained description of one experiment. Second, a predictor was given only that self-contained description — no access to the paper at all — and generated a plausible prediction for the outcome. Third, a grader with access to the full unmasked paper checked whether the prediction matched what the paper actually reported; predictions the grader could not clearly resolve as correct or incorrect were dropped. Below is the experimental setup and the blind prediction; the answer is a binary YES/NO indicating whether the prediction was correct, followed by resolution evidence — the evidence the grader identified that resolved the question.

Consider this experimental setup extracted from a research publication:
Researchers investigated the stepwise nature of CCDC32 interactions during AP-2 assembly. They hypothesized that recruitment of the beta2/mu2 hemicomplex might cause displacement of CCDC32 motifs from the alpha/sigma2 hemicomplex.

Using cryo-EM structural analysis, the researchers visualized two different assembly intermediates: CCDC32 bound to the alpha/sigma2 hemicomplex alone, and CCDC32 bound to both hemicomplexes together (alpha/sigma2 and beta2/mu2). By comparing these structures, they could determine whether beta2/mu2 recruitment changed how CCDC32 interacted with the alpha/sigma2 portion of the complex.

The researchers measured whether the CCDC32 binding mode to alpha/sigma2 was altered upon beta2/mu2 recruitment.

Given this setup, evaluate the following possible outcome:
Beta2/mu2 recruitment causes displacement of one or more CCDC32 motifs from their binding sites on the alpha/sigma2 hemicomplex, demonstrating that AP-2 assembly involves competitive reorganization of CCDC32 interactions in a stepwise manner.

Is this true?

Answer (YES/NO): YES